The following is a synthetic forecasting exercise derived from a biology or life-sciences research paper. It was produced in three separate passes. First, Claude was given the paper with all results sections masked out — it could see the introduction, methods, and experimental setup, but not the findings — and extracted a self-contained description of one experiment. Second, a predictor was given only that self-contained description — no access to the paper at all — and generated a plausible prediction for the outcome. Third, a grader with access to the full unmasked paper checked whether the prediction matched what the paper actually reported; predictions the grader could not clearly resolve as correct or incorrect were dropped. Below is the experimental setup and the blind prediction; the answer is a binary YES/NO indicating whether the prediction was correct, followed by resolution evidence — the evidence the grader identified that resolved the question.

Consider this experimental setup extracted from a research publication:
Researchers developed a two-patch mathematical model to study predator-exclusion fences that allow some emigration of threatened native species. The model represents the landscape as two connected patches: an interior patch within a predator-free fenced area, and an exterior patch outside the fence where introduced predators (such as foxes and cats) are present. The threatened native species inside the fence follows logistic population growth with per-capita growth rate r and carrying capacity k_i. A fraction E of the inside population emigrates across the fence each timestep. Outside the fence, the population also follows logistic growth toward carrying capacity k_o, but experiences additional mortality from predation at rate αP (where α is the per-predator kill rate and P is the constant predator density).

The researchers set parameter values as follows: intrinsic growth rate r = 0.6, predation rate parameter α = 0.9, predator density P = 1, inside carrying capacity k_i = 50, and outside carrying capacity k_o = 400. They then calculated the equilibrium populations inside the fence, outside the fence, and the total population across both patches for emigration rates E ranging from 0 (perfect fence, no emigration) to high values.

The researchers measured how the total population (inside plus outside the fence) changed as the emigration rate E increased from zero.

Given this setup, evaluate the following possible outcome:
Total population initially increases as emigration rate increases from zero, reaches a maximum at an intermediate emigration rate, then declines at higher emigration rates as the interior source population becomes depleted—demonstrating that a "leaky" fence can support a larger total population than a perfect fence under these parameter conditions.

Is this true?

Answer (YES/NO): YES